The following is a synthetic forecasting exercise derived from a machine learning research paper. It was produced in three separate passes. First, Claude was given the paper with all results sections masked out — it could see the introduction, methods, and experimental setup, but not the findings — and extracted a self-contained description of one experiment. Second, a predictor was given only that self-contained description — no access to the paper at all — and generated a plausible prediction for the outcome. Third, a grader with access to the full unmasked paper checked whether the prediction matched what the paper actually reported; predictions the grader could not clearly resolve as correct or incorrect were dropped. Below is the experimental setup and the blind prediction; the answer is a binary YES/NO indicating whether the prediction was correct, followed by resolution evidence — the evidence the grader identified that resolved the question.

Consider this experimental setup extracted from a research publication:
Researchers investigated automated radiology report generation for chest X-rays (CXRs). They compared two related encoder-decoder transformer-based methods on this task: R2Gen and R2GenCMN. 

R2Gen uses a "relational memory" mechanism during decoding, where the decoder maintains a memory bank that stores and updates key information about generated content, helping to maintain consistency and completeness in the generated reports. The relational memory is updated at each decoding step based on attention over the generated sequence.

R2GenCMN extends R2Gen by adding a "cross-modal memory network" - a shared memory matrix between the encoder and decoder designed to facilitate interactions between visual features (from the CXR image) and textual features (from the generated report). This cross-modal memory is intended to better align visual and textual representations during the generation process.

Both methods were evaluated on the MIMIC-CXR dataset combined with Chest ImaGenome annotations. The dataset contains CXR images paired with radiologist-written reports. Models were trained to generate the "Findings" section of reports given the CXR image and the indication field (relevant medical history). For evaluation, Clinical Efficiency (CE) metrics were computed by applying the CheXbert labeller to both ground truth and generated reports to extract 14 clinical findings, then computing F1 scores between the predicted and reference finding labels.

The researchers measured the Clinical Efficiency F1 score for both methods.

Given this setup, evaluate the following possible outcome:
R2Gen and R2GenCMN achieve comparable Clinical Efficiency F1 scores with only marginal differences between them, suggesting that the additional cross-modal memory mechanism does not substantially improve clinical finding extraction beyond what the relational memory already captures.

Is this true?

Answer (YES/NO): NO